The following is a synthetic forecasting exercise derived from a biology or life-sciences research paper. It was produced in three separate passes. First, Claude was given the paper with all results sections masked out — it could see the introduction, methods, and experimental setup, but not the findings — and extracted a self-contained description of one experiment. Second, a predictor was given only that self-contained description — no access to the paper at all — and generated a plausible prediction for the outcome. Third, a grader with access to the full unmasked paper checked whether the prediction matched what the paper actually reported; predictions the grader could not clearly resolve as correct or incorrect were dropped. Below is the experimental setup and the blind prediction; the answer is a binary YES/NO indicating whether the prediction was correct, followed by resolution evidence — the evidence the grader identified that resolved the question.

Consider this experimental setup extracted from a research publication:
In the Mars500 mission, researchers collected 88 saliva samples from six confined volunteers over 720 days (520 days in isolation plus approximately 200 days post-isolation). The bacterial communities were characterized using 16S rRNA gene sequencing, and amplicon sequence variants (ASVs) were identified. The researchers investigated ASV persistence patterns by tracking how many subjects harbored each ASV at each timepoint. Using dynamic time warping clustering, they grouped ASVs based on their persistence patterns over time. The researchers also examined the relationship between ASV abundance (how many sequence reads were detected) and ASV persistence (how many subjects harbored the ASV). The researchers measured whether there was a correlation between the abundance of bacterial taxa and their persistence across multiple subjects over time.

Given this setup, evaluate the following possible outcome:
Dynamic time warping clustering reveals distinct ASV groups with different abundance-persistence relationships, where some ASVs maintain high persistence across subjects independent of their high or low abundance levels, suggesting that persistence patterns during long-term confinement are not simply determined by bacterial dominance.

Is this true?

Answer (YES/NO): NO